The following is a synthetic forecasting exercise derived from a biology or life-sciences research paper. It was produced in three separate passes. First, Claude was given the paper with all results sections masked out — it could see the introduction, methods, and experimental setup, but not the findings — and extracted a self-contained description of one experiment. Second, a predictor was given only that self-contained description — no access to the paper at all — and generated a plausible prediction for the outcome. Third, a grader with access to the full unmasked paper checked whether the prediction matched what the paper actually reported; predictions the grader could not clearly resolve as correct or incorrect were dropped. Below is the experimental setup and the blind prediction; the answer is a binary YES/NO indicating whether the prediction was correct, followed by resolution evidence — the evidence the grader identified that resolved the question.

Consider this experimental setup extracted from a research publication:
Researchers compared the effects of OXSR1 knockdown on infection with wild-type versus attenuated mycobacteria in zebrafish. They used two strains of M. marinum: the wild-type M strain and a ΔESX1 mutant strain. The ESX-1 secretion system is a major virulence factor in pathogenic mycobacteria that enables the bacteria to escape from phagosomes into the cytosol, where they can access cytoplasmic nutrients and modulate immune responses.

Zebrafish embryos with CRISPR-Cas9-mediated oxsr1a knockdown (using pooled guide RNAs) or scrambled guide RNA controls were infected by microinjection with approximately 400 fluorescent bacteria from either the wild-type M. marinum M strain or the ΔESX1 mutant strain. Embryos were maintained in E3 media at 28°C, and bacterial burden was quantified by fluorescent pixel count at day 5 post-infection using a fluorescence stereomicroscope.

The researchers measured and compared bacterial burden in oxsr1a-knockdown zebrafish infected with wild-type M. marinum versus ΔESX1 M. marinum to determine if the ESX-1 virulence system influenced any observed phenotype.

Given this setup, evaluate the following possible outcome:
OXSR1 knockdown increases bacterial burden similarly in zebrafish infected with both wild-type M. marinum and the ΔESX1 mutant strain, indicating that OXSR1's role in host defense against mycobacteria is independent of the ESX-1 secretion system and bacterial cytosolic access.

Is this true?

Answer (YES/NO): NO